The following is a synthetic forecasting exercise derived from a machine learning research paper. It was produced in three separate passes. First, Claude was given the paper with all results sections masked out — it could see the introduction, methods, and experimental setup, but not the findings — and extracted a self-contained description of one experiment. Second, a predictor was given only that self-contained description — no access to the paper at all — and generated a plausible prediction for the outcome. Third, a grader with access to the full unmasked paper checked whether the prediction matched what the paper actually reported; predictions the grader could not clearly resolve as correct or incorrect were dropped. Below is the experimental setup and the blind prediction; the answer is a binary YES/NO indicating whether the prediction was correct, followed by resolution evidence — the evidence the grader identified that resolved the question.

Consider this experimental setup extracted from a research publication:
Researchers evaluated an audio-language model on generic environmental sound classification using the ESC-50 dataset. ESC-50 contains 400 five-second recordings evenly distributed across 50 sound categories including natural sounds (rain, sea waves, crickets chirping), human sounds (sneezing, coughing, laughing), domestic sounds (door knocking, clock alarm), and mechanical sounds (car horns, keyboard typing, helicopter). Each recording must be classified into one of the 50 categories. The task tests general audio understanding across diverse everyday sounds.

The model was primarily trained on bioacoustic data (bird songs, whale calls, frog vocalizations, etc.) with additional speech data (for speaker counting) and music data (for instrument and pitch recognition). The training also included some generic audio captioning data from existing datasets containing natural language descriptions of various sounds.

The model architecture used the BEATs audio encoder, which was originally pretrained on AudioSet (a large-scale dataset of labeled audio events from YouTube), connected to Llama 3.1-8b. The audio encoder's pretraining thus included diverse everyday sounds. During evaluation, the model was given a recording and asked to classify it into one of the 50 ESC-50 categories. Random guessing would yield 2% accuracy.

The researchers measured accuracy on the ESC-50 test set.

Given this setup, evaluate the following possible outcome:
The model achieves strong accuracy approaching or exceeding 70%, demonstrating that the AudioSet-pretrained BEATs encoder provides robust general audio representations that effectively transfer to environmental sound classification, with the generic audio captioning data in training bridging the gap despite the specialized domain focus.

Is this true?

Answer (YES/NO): NO